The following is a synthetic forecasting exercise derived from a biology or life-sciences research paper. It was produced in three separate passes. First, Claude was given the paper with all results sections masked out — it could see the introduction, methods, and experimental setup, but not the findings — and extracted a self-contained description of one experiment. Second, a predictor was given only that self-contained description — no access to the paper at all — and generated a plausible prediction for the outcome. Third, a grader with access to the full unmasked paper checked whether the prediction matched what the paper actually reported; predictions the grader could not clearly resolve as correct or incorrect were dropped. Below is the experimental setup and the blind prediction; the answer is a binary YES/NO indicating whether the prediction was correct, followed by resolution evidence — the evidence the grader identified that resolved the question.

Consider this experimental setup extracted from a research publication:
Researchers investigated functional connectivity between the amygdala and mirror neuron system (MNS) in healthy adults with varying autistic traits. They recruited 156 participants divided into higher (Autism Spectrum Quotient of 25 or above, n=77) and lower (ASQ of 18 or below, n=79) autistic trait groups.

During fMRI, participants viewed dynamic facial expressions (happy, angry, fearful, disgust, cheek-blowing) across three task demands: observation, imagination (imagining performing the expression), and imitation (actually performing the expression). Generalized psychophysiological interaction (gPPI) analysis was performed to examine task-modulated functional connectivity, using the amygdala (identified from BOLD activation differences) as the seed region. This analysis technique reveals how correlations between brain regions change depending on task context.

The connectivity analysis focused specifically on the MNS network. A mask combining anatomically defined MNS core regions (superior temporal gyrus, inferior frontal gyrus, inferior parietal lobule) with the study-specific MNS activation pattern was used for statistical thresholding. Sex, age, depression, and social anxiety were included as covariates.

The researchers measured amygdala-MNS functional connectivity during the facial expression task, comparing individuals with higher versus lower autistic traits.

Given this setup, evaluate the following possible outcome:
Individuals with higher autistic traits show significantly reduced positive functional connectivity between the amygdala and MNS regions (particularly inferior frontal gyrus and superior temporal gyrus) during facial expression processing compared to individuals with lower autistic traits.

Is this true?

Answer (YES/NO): NO